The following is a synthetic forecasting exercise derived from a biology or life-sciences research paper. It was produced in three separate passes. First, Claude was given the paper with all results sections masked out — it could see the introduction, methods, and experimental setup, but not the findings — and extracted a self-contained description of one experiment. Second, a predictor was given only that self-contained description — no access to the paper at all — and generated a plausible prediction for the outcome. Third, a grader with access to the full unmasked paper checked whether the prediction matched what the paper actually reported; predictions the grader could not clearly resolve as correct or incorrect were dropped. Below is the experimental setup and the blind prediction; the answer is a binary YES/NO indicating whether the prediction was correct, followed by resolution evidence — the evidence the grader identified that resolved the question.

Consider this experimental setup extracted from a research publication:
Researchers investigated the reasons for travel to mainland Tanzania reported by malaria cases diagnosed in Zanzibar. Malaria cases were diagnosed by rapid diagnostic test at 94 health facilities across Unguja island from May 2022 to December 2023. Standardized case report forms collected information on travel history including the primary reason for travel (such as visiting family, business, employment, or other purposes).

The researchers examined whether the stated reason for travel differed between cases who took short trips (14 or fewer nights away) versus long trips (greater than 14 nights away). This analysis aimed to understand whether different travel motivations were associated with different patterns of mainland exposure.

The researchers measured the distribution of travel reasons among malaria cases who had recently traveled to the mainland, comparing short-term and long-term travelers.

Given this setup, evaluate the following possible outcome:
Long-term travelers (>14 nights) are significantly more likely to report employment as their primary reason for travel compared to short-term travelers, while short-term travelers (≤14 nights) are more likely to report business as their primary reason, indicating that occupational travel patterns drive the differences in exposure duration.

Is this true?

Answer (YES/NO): NO